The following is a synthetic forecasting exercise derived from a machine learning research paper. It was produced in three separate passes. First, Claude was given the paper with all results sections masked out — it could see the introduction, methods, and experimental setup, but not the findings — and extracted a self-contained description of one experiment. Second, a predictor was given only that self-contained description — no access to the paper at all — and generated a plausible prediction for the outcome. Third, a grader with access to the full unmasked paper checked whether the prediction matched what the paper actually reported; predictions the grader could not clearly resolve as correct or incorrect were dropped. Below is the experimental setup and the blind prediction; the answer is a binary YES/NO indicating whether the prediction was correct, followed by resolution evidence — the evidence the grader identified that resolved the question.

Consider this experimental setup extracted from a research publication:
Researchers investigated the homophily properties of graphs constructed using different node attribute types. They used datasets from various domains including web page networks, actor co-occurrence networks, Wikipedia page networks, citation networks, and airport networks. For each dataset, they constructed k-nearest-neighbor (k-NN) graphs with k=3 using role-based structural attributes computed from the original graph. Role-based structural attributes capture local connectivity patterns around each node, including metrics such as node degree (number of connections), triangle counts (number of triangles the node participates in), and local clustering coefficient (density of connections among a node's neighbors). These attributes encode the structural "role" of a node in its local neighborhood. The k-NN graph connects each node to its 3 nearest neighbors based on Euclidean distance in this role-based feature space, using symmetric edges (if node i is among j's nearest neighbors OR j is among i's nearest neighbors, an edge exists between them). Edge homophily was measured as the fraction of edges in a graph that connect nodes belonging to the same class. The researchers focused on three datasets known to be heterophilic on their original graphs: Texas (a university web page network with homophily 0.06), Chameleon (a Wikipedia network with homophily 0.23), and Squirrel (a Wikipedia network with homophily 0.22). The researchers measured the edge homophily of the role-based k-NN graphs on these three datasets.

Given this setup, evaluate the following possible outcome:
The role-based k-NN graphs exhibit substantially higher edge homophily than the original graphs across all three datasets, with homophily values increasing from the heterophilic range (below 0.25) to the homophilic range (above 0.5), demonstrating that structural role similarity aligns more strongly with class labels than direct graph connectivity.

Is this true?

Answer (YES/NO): YES